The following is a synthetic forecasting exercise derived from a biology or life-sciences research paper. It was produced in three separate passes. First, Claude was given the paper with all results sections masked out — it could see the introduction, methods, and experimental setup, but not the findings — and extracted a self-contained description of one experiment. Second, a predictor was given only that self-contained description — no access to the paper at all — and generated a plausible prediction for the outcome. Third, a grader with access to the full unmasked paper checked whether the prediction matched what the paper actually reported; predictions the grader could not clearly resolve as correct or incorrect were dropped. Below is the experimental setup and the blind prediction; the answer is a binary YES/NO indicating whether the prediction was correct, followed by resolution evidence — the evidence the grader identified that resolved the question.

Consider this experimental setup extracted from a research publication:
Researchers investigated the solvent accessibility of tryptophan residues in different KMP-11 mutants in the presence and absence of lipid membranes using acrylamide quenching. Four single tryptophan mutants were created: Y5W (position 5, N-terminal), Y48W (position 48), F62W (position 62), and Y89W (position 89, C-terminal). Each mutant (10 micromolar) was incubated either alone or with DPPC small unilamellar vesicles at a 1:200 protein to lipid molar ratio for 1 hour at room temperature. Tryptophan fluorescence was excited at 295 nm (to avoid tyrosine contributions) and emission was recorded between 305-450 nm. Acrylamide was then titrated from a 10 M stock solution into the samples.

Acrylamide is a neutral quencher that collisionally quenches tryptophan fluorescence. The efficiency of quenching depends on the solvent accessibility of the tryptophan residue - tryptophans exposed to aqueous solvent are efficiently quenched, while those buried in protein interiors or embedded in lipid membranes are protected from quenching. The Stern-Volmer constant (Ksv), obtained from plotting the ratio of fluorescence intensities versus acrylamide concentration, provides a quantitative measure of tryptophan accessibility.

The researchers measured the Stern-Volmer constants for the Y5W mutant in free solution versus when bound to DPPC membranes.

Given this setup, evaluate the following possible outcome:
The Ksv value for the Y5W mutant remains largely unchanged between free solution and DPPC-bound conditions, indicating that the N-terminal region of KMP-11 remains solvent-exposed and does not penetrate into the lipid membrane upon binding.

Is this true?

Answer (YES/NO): NO